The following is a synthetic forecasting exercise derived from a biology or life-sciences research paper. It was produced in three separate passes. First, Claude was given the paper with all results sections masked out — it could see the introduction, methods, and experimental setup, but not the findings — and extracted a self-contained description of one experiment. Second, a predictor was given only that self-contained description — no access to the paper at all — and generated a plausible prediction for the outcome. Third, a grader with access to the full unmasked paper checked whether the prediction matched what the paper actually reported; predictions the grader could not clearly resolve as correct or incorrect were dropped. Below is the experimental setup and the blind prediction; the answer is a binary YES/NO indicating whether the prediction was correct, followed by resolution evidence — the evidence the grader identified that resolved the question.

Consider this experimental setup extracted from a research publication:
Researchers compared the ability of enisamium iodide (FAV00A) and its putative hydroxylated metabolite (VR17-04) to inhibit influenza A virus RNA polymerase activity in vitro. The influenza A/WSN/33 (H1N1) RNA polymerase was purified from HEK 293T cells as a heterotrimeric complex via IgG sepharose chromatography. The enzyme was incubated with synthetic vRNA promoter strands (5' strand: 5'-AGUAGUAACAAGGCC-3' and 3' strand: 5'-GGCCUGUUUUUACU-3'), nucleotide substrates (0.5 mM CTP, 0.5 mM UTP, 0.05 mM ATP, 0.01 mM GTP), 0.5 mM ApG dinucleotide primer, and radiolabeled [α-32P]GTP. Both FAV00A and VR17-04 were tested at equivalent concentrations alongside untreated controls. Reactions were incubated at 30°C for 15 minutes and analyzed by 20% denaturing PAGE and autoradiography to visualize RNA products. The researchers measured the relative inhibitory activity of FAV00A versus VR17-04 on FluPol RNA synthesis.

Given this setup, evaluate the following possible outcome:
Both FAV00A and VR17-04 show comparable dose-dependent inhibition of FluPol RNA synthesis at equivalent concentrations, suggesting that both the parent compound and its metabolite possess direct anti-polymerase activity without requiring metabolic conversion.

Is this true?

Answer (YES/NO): NO